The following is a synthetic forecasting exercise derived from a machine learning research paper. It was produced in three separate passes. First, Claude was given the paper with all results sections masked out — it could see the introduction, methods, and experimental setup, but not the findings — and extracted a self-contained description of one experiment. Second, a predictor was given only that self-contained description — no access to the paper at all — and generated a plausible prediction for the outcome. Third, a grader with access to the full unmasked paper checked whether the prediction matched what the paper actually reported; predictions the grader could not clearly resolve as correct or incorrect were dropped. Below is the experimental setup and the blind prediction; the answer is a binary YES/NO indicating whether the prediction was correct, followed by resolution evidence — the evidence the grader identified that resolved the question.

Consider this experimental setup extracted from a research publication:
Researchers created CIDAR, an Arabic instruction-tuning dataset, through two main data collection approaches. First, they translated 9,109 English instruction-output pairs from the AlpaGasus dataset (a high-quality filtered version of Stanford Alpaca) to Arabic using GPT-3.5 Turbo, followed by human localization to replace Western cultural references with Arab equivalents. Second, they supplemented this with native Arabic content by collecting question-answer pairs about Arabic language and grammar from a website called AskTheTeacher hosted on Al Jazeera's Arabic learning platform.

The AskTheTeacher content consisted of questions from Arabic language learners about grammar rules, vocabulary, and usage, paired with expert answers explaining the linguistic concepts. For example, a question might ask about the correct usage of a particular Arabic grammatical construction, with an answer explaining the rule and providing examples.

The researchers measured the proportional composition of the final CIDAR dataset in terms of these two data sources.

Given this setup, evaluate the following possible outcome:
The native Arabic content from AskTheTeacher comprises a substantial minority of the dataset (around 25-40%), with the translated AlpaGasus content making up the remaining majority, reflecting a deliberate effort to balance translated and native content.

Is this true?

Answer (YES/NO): NO